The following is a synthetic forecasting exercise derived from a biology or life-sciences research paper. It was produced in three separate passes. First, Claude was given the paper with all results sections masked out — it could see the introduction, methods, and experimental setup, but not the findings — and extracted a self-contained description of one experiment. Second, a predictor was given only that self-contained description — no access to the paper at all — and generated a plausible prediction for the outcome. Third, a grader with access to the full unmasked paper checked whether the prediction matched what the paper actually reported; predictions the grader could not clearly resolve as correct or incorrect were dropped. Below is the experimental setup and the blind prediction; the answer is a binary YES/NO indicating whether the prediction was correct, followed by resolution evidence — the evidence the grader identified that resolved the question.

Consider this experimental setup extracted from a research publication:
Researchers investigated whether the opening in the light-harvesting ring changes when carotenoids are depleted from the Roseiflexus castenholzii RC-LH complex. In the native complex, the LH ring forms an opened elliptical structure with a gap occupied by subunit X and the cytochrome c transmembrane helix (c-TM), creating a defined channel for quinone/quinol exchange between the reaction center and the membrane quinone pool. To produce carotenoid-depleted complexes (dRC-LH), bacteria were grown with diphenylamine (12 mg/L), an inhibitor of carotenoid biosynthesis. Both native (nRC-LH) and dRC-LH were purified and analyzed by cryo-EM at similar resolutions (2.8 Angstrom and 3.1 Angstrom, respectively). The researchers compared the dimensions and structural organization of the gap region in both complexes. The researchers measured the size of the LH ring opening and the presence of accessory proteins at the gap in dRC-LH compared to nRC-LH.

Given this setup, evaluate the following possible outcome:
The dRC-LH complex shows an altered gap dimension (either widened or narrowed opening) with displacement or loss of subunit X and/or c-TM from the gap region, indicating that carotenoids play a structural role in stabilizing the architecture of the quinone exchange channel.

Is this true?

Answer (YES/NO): YES